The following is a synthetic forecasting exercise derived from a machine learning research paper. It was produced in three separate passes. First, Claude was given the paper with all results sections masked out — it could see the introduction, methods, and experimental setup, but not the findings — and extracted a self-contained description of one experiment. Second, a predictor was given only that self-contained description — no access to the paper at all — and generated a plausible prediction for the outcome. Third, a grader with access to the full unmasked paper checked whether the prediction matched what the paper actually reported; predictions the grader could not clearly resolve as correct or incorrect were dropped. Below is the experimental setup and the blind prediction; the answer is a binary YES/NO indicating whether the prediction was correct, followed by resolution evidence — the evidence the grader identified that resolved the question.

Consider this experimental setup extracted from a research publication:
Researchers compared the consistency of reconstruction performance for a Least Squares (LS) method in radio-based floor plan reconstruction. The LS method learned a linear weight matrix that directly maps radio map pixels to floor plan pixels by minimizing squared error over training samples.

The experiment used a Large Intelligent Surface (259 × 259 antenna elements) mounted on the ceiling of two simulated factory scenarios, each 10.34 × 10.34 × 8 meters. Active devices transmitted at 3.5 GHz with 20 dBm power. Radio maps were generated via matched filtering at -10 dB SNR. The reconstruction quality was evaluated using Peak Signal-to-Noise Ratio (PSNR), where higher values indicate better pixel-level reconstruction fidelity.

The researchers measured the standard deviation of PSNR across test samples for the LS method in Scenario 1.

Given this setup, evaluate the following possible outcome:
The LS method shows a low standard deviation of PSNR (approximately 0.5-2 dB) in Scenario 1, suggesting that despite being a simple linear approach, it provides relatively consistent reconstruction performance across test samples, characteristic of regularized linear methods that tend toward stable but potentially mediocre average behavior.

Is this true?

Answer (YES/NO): YES